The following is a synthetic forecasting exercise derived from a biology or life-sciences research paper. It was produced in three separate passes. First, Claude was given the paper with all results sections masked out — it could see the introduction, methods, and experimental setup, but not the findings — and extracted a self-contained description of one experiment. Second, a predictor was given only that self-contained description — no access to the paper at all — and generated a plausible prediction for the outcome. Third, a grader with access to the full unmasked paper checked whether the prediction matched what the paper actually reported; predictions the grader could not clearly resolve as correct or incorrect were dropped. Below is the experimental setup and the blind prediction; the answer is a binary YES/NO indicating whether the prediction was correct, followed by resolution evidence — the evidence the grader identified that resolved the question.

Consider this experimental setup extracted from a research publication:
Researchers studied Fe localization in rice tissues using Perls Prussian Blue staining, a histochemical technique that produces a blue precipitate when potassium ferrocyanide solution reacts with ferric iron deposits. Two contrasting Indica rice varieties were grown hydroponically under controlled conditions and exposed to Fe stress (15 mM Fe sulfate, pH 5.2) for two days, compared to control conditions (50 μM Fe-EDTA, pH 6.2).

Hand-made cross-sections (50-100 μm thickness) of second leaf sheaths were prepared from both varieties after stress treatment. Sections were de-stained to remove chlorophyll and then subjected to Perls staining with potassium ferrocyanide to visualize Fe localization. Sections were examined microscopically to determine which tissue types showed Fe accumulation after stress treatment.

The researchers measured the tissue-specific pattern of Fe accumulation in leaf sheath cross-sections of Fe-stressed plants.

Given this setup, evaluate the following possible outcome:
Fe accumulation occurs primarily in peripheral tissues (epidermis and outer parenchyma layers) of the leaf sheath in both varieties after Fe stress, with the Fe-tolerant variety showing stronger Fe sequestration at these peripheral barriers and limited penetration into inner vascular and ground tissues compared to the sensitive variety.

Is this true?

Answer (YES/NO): NO